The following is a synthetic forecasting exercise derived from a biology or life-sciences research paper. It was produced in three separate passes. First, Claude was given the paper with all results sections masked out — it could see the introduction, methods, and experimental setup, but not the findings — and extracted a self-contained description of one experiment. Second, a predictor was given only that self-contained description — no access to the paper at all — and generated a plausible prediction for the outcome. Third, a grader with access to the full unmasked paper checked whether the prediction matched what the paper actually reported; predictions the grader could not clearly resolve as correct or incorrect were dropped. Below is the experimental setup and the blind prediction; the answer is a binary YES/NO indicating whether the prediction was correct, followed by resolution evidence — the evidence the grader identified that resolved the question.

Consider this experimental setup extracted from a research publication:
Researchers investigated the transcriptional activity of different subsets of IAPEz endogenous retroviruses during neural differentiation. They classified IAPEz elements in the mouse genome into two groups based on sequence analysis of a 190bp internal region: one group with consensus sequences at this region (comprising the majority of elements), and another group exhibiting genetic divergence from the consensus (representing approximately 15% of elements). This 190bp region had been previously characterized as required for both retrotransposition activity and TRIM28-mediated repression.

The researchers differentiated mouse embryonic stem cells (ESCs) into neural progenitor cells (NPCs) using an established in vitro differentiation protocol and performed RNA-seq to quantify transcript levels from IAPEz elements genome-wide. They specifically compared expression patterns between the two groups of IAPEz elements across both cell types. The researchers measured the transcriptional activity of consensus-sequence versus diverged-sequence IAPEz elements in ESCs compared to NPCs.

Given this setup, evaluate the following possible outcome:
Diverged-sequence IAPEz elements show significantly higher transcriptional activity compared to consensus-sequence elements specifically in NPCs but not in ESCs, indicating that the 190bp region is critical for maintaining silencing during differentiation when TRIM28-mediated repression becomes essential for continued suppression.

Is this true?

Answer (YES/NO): NO